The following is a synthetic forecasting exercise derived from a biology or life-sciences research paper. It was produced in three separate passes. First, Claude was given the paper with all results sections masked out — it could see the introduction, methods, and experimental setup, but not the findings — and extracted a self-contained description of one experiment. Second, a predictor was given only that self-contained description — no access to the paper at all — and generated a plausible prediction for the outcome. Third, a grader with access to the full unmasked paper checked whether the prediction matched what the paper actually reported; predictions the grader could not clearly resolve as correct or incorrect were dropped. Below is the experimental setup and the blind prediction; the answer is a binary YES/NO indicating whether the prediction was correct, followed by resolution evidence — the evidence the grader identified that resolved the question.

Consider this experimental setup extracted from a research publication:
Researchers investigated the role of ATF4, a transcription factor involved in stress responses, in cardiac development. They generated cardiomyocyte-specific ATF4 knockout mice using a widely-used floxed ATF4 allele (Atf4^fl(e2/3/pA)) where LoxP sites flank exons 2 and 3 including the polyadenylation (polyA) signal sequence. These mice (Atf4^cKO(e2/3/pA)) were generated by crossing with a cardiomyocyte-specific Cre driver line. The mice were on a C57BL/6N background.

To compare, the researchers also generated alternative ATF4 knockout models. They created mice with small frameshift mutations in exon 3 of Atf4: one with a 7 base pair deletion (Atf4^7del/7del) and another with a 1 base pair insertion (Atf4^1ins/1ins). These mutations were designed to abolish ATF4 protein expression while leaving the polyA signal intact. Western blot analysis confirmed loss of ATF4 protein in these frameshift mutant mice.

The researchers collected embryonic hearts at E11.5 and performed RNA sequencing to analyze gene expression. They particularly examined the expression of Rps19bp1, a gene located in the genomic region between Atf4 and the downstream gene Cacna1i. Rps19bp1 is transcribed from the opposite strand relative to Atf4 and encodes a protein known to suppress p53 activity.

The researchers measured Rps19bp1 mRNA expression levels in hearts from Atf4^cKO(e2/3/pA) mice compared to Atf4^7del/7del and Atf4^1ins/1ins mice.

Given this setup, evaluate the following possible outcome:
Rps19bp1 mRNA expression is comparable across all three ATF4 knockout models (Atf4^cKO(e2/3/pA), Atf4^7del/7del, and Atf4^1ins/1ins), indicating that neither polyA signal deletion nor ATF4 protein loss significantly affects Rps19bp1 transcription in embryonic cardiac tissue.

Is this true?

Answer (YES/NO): NO